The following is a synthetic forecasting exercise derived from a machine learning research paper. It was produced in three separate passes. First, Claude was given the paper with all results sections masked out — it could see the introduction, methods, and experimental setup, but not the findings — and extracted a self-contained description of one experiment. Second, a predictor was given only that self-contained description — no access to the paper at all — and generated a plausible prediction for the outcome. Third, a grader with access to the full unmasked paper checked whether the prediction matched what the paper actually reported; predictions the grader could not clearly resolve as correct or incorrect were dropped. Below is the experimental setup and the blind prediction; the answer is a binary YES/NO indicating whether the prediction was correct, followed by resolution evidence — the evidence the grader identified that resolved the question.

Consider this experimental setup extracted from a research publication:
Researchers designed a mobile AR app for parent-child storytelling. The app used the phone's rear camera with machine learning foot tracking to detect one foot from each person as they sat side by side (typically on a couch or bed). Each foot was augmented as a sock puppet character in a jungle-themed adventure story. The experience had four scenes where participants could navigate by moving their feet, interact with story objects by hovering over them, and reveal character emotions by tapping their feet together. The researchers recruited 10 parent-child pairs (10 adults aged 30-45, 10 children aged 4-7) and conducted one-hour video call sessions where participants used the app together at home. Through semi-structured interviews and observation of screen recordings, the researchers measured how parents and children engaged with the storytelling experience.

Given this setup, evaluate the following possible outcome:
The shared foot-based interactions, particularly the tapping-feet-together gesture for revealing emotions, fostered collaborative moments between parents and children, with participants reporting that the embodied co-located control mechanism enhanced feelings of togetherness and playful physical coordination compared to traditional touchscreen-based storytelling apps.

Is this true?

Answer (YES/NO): NO